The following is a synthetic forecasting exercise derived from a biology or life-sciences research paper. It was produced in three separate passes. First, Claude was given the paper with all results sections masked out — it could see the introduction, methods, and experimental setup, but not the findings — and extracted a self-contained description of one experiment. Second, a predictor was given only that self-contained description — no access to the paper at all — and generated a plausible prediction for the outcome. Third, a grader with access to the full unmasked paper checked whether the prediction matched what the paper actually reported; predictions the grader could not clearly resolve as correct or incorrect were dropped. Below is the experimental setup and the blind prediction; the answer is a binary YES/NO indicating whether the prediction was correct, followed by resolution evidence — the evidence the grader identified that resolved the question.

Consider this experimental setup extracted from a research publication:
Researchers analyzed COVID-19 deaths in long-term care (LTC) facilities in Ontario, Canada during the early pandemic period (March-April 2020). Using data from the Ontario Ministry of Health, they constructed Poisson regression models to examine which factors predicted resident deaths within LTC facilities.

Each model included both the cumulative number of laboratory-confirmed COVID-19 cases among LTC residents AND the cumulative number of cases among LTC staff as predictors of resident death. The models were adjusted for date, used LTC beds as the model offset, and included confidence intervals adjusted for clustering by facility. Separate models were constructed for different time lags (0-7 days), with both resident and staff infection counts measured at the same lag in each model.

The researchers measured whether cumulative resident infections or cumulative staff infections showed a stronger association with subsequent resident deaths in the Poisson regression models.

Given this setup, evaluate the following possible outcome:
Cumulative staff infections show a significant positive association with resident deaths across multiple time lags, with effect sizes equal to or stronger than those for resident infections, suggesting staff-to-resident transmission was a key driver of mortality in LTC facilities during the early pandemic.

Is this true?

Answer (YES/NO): YES